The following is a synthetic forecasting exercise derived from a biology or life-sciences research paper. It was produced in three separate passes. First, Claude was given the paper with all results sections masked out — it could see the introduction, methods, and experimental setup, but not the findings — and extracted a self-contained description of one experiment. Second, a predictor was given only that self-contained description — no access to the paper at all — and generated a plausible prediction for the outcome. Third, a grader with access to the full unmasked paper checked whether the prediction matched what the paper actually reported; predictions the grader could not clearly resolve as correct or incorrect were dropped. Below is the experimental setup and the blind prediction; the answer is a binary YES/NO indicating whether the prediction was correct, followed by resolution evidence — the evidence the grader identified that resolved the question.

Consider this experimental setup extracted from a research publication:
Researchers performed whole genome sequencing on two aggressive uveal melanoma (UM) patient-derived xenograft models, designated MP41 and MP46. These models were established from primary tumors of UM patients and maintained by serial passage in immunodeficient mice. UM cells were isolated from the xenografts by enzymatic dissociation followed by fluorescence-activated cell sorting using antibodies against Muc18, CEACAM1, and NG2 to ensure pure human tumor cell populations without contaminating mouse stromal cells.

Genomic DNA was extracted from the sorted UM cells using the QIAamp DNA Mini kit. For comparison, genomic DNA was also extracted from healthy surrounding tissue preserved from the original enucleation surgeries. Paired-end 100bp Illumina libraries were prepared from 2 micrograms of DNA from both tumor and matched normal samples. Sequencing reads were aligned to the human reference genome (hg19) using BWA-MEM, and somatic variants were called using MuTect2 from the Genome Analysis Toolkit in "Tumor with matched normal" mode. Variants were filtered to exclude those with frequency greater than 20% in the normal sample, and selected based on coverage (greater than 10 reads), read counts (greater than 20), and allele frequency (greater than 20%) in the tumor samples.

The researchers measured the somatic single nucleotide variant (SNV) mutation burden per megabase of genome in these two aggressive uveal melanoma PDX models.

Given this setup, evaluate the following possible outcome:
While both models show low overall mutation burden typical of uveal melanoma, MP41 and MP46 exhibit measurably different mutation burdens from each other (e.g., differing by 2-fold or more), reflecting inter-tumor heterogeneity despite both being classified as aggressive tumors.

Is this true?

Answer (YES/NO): NO